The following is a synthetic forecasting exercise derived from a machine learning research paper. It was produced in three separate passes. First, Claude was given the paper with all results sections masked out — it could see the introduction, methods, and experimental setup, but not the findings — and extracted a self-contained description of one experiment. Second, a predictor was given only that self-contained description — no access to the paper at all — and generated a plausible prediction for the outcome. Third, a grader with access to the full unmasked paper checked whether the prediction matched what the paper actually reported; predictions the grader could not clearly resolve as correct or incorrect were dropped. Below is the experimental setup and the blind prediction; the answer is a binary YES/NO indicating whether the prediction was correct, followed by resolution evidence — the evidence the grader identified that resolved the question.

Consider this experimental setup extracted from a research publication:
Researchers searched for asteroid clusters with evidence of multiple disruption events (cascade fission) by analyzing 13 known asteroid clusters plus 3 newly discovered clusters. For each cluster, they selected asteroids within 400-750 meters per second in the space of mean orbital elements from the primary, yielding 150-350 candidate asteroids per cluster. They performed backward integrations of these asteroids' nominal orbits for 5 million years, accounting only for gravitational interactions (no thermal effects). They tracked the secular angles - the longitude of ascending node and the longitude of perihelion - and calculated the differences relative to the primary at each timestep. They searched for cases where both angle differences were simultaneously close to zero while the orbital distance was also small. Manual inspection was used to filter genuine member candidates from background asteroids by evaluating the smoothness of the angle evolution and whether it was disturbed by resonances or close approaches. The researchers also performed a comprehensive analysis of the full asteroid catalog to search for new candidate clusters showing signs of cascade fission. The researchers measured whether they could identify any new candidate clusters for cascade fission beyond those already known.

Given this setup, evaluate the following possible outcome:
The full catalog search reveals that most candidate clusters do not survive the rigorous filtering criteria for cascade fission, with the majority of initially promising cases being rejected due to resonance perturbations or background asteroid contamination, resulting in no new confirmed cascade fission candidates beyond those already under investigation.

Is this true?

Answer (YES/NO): NO